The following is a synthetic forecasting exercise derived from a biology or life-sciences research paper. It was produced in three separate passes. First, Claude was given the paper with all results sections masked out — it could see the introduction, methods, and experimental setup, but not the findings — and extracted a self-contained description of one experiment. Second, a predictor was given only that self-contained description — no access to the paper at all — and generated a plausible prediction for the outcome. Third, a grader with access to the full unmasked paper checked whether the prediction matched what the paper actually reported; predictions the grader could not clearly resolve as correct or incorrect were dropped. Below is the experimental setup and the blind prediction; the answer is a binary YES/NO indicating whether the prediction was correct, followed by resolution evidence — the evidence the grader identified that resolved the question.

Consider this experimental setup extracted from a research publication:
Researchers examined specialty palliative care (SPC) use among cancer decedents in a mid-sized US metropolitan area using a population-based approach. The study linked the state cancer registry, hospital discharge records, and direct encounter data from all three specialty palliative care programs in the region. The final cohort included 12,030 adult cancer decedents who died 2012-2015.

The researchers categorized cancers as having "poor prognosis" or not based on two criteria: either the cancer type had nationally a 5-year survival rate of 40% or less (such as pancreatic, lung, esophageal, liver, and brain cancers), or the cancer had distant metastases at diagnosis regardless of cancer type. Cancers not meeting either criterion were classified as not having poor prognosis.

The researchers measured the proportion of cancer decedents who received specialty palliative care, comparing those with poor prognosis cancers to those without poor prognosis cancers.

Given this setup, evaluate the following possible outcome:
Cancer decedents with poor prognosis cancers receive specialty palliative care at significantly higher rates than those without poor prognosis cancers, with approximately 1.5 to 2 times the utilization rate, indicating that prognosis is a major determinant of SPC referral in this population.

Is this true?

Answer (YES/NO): NO